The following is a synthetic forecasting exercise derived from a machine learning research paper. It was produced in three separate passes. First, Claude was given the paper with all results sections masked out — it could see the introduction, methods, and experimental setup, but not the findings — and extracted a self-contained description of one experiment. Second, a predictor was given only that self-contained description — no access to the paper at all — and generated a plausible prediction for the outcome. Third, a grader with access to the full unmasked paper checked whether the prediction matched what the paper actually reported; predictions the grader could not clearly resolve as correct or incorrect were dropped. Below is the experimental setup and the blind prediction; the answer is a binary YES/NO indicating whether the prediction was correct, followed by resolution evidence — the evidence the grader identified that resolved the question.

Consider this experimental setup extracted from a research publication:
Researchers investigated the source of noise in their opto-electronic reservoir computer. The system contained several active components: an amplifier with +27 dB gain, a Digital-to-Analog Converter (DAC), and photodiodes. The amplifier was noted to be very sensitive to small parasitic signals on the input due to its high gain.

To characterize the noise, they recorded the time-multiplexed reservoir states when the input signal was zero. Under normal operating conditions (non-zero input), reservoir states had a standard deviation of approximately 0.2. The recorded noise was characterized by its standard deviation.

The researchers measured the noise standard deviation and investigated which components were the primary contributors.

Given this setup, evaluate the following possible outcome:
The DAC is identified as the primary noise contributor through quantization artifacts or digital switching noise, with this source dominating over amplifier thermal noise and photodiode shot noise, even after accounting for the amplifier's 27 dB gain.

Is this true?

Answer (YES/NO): NO